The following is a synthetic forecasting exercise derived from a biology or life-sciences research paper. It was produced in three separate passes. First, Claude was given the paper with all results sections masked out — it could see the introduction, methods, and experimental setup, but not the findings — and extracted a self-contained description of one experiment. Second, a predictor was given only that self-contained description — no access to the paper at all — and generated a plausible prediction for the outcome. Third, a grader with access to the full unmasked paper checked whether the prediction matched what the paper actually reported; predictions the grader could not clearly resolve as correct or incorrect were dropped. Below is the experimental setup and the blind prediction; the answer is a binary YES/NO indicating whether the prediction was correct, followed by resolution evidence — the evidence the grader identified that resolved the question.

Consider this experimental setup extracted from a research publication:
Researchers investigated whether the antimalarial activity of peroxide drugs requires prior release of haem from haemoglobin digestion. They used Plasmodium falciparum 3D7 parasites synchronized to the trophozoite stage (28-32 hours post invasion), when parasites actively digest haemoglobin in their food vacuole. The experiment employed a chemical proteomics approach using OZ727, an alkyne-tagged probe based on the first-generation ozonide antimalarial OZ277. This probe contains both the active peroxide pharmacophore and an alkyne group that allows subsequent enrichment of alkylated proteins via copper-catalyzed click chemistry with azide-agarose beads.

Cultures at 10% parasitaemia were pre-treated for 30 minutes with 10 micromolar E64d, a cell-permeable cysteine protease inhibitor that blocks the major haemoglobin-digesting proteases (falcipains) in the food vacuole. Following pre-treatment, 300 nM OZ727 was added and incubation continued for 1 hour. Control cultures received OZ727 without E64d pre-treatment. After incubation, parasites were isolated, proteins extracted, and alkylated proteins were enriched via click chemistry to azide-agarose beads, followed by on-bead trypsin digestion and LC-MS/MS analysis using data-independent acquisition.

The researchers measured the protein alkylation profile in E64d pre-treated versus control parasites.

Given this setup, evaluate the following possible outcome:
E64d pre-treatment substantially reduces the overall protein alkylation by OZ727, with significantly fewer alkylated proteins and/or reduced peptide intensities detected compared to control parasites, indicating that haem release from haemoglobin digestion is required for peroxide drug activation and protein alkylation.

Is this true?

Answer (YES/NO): YES